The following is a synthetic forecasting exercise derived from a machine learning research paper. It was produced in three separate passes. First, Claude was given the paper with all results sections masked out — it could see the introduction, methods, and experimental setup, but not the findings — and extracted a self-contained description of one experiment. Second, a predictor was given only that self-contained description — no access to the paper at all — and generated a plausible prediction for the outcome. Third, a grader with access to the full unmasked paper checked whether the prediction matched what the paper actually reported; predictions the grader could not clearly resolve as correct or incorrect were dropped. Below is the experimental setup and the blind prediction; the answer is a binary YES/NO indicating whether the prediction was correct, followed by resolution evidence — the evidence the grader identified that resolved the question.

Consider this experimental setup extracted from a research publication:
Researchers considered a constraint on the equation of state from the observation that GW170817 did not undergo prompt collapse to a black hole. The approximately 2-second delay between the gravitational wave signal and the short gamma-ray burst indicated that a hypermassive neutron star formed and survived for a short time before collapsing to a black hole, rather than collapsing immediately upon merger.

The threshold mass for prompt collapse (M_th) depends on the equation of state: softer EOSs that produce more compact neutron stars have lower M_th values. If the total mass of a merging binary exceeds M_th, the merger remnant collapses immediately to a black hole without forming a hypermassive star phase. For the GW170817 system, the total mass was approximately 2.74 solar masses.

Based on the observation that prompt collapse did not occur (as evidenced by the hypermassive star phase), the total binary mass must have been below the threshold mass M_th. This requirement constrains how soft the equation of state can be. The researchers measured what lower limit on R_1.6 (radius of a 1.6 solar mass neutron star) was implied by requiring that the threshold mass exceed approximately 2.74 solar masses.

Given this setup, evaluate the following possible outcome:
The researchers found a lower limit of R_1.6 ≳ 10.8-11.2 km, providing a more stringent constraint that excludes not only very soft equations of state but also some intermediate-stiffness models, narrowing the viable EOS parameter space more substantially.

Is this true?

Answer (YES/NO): NO